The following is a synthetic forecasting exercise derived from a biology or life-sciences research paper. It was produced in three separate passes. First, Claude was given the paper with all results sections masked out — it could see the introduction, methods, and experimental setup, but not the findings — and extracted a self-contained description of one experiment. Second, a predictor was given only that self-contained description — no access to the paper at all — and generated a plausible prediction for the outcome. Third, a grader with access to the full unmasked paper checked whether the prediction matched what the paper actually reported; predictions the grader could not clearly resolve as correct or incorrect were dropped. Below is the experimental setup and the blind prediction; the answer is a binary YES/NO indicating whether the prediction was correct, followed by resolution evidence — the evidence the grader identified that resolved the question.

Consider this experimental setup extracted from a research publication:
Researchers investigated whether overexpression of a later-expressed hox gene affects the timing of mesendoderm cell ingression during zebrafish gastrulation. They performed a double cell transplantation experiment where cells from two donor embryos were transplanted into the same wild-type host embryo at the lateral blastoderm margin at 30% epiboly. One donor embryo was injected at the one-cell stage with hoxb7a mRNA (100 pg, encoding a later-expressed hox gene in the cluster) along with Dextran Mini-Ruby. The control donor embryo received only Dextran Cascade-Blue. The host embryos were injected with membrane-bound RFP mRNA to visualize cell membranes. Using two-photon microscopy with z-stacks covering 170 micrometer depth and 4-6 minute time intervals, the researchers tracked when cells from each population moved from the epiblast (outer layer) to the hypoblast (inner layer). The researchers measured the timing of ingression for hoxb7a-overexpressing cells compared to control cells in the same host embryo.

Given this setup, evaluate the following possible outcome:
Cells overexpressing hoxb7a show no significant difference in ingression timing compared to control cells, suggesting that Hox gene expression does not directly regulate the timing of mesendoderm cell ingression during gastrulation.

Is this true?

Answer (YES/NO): NO